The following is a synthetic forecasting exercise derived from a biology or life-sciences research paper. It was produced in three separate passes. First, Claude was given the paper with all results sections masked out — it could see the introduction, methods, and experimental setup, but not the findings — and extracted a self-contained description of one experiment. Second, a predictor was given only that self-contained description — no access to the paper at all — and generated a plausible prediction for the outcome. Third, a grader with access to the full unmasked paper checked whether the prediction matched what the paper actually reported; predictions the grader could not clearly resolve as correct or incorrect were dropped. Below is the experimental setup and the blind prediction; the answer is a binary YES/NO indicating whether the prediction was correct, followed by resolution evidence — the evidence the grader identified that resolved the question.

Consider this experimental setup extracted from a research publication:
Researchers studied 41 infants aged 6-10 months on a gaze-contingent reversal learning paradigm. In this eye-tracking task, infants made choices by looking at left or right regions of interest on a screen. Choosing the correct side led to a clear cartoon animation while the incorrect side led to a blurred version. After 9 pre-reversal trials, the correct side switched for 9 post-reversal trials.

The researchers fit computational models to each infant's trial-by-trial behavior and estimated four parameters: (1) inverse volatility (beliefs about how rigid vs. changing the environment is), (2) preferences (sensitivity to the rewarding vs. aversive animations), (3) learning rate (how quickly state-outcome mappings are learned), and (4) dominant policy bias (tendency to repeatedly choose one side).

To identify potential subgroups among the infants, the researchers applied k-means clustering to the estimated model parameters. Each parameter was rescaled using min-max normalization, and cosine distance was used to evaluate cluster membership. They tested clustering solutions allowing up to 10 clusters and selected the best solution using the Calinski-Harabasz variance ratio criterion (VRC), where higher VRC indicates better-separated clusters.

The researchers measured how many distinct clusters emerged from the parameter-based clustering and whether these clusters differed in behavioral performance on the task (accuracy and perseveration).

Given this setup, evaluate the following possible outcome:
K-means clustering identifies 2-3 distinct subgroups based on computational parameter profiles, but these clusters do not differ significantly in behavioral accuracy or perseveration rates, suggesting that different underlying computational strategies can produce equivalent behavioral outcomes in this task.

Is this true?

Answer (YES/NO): NO